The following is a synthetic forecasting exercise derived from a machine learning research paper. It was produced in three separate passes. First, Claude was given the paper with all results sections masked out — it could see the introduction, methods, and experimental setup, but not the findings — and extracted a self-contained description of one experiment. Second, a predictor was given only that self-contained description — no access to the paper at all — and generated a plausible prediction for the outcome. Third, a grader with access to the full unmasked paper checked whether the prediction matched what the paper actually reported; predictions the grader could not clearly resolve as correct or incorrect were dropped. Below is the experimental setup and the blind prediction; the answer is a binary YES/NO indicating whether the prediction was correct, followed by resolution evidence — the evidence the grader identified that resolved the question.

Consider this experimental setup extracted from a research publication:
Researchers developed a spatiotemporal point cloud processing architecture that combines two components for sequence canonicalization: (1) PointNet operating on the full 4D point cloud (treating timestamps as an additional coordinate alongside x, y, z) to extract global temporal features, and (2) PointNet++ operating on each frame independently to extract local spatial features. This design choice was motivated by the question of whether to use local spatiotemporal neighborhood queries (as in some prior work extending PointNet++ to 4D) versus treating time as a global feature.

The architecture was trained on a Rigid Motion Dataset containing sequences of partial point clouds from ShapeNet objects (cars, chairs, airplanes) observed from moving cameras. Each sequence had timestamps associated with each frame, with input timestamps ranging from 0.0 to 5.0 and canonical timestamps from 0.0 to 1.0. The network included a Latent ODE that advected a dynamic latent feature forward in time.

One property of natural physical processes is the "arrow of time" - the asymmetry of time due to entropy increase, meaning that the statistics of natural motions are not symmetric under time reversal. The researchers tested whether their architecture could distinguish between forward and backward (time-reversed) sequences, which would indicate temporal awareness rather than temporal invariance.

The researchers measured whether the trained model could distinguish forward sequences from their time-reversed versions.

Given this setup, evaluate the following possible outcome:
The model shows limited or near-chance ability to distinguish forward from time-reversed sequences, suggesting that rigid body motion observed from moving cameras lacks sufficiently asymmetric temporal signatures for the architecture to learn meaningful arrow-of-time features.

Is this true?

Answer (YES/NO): NO